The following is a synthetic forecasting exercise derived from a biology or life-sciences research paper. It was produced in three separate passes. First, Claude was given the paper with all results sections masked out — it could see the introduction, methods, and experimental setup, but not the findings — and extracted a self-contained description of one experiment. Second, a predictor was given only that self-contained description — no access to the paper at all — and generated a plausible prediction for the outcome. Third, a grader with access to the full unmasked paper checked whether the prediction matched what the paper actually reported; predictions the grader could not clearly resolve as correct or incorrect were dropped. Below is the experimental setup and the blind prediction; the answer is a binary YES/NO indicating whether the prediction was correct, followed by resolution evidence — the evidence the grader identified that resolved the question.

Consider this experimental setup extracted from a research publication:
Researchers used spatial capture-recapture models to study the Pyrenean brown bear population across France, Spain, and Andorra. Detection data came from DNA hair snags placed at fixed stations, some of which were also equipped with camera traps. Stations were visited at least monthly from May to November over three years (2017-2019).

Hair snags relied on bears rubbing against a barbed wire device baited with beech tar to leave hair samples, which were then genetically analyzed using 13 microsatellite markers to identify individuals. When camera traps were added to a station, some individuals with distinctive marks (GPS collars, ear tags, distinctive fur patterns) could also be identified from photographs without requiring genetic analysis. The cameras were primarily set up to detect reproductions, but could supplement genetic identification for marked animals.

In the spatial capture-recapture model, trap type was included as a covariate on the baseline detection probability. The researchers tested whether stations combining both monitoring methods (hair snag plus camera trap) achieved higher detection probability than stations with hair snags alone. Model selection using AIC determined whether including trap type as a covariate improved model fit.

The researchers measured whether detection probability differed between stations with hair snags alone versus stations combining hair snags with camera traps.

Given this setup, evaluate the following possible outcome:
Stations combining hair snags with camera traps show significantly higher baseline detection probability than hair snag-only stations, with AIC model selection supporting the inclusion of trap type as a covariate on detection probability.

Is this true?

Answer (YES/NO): NO